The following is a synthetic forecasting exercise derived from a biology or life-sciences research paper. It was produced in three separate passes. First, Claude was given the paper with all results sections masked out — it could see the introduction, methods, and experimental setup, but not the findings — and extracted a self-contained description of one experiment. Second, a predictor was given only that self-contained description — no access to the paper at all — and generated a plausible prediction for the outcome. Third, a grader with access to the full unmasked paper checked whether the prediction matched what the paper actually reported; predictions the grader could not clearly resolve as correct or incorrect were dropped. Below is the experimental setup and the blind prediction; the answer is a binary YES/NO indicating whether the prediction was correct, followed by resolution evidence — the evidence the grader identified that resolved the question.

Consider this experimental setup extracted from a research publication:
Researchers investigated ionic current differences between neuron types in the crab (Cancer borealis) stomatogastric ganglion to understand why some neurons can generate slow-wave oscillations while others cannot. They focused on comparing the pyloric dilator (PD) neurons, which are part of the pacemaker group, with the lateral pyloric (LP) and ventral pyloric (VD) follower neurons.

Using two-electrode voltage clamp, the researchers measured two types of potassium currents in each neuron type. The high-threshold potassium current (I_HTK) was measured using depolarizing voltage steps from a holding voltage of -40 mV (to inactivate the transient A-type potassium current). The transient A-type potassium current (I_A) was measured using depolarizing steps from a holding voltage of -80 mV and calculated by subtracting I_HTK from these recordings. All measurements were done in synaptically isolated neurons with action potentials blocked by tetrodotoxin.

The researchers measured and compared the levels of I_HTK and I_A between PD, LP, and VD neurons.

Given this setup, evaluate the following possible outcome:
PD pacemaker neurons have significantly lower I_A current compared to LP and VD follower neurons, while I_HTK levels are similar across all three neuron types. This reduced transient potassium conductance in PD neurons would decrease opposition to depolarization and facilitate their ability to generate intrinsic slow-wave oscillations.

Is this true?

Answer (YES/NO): NO